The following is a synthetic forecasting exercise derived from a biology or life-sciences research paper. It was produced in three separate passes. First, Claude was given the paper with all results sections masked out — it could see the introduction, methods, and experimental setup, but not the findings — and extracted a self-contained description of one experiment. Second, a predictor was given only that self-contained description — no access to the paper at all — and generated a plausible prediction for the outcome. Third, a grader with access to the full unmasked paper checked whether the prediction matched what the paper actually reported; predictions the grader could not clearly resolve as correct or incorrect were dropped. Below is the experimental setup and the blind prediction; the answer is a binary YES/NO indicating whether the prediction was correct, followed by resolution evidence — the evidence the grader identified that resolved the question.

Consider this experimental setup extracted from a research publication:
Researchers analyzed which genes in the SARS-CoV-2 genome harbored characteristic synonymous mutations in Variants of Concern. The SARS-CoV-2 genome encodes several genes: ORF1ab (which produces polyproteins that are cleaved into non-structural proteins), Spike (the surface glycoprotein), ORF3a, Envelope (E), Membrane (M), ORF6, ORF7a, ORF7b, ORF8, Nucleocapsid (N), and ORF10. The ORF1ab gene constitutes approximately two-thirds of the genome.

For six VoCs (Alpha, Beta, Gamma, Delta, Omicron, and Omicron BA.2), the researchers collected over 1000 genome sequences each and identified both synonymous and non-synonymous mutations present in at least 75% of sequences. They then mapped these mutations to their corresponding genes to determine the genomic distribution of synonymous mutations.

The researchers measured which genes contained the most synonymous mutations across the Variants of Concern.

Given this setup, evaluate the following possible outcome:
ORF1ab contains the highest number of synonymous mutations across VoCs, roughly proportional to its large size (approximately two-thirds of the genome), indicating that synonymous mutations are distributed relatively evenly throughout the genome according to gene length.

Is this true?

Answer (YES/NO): YES